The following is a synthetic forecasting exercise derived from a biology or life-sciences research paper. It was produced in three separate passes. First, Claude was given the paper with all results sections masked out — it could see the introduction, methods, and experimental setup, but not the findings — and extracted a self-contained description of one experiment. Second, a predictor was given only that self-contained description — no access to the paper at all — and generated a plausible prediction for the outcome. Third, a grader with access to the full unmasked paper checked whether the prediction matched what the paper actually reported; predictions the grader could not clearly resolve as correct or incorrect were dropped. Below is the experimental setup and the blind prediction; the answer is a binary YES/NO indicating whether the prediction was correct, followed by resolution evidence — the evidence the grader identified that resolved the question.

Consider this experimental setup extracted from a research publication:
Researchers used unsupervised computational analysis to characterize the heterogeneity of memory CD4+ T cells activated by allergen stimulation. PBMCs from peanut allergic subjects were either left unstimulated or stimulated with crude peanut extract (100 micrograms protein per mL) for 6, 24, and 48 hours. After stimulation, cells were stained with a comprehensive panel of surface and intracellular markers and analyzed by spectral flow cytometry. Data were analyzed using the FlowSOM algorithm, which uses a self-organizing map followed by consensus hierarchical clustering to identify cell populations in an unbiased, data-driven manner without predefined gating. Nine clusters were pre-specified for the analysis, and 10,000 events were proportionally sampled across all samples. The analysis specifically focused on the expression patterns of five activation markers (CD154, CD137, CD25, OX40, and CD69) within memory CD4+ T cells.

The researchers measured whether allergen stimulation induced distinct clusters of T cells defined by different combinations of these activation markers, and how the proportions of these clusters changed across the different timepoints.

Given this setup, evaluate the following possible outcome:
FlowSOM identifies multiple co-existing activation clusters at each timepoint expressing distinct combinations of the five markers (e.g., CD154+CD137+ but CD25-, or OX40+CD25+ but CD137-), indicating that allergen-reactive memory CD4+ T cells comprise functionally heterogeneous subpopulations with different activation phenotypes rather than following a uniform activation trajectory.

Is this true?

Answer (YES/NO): NO